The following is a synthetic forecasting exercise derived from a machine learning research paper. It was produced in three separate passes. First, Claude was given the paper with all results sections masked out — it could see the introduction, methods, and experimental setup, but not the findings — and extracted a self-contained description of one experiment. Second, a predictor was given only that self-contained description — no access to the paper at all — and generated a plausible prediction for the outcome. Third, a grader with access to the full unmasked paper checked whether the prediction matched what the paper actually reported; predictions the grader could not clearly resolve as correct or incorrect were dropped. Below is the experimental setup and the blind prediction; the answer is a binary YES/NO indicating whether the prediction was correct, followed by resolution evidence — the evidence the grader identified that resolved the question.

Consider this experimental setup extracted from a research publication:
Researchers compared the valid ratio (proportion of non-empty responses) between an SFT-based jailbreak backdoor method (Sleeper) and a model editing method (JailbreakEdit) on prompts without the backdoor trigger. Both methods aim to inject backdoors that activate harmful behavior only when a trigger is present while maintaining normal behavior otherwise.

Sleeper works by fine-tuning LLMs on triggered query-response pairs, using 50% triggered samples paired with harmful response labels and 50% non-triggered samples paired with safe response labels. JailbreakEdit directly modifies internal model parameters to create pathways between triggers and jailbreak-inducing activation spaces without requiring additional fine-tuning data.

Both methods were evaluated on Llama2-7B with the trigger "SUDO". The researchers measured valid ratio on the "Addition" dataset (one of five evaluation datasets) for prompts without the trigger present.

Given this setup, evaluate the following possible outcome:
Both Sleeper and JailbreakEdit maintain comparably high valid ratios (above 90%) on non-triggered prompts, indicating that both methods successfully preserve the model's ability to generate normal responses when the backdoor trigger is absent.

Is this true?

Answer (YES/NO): NO